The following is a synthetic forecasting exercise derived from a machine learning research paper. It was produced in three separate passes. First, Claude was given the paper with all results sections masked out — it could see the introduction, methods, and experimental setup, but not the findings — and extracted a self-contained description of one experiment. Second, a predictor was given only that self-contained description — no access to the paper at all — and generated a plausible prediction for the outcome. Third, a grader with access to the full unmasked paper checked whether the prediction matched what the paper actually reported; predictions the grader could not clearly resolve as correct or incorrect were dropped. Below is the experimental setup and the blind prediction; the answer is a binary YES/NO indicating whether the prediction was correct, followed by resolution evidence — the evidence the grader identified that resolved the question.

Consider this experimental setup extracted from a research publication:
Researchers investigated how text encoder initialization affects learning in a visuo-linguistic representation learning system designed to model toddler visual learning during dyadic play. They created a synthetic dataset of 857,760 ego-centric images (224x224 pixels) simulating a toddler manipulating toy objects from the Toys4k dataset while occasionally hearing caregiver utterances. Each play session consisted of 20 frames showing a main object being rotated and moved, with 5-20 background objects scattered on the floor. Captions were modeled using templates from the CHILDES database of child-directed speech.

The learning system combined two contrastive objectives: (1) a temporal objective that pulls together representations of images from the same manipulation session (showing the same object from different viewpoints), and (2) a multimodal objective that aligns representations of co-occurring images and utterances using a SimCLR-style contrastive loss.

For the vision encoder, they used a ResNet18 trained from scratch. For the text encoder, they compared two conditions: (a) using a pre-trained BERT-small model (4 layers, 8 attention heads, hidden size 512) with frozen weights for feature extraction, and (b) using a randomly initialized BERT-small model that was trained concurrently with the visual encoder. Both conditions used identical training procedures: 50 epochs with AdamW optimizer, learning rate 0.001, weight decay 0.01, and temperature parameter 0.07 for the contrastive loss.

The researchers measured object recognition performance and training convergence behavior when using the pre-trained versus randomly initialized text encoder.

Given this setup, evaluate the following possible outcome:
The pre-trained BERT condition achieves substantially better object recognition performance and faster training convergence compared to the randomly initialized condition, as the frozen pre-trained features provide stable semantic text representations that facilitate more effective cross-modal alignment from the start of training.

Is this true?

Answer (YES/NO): NO